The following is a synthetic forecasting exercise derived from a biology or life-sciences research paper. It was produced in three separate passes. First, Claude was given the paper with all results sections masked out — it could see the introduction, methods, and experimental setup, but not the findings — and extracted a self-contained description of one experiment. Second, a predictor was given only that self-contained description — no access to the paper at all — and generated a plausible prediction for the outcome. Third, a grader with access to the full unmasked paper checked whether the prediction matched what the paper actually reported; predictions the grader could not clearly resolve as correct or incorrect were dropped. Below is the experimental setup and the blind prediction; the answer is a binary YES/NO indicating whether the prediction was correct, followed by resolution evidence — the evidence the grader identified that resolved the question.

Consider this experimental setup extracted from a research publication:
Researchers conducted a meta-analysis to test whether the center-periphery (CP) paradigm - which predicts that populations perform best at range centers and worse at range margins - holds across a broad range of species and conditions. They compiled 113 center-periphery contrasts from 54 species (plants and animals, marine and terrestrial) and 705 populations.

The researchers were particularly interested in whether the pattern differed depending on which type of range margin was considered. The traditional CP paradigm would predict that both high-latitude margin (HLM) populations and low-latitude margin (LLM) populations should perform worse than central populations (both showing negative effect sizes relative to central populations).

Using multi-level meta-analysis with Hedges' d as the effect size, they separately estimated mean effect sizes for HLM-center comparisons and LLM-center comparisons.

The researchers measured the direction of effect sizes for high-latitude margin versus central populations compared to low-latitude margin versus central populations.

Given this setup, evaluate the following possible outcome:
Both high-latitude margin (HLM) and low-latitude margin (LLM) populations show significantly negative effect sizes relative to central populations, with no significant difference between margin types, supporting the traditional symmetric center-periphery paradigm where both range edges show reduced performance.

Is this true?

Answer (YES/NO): NO